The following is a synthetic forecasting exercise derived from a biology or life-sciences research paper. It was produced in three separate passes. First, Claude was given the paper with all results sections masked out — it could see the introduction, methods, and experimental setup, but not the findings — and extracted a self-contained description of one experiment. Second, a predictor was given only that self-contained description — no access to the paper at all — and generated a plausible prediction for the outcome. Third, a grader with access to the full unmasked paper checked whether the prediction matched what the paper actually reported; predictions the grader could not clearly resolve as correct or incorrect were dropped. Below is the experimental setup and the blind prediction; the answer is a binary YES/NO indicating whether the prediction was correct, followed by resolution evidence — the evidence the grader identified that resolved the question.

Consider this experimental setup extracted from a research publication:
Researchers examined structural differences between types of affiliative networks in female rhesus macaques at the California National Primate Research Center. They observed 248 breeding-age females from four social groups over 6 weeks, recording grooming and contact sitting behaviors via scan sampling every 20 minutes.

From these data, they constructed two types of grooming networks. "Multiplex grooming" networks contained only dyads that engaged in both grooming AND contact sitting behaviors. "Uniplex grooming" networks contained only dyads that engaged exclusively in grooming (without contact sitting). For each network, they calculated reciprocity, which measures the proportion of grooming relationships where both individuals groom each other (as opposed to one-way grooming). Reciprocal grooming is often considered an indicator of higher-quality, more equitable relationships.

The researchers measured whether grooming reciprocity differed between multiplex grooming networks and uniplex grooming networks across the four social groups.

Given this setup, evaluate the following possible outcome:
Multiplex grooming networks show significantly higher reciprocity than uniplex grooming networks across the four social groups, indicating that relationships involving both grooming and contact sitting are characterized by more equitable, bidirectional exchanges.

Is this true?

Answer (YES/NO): YES